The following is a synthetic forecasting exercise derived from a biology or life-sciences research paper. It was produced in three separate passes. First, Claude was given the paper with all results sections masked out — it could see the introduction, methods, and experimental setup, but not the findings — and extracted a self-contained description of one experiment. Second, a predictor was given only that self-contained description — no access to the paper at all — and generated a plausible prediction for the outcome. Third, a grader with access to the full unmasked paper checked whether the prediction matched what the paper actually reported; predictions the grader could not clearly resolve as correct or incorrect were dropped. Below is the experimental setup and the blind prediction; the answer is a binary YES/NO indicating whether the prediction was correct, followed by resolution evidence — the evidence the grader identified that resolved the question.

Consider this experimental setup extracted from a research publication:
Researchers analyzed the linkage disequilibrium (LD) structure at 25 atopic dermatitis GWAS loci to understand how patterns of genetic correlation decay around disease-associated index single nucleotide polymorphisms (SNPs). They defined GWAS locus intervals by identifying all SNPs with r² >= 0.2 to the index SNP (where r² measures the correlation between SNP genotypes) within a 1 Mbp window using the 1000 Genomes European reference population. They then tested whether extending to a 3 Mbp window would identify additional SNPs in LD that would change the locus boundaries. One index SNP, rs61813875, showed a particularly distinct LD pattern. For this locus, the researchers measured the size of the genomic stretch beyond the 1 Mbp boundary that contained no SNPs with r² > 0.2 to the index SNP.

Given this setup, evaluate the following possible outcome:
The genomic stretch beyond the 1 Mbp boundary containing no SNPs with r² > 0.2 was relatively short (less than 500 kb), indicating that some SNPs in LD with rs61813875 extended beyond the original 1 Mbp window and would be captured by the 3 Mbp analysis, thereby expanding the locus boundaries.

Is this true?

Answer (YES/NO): NO